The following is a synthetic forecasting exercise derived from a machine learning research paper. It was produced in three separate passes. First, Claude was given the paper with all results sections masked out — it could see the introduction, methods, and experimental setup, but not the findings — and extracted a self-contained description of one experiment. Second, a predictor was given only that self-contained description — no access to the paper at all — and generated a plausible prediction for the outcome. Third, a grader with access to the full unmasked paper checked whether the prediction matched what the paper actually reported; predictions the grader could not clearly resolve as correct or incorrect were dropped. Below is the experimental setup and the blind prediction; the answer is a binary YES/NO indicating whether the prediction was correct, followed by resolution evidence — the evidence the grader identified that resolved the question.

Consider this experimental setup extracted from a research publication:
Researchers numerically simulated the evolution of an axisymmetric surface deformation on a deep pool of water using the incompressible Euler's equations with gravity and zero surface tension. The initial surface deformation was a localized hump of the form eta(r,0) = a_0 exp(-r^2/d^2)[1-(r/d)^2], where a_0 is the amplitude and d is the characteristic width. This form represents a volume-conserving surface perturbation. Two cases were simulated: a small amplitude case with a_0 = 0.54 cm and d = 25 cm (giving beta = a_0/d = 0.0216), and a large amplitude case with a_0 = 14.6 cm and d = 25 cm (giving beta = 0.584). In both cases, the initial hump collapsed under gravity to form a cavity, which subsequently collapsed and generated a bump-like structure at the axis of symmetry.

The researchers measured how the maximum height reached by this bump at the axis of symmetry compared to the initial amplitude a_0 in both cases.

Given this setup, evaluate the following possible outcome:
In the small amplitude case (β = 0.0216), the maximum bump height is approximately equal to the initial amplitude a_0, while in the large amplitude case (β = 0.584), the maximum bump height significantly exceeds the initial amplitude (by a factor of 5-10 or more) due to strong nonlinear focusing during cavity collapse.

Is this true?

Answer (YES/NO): NO